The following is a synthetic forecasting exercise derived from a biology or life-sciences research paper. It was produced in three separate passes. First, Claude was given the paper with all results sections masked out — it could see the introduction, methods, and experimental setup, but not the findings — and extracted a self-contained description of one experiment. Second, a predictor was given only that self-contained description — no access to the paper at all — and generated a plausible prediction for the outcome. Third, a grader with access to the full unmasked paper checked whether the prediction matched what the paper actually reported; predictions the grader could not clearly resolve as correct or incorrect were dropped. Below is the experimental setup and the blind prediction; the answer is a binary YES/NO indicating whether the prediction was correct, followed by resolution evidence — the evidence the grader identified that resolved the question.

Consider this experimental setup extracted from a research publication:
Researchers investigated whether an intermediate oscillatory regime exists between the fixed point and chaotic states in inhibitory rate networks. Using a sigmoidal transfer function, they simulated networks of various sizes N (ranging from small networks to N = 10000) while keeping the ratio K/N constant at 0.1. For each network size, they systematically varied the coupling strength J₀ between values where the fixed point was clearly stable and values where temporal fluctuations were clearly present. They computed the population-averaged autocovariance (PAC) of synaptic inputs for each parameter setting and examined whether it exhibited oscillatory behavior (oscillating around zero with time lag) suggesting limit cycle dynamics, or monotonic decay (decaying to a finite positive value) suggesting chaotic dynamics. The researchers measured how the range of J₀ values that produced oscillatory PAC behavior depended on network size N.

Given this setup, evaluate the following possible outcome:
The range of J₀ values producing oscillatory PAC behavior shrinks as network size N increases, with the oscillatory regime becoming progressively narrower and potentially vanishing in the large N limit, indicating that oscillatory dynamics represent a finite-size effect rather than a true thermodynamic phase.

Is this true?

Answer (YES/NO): YES